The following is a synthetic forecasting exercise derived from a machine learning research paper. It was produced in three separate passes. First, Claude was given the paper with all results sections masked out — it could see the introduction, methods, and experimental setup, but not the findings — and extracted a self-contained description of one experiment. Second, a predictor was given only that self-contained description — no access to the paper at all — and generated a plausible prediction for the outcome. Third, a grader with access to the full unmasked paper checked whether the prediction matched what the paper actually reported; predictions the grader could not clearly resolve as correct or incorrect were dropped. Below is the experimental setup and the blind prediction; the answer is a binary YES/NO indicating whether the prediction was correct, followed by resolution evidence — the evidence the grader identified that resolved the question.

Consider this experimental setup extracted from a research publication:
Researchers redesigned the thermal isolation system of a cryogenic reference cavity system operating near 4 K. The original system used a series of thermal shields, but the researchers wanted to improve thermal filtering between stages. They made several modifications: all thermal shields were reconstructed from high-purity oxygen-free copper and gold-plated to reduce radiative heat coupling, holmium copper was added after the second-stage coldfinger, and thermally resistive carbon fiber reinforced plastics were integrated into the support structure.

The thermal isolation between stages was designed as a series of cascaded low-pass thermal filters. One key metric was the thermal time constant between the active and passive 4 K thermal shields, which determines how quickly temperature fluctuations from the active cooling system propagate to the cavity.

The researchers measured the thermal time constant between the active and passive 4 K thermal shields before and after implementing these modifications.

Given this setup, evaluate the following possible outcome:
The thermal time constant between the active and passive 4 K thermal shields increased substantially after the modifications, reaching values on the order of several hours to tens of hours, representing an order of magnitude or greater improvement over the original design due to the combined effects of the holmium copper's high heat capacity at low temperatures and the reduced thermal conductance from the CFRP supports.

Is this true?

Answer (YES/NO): NO